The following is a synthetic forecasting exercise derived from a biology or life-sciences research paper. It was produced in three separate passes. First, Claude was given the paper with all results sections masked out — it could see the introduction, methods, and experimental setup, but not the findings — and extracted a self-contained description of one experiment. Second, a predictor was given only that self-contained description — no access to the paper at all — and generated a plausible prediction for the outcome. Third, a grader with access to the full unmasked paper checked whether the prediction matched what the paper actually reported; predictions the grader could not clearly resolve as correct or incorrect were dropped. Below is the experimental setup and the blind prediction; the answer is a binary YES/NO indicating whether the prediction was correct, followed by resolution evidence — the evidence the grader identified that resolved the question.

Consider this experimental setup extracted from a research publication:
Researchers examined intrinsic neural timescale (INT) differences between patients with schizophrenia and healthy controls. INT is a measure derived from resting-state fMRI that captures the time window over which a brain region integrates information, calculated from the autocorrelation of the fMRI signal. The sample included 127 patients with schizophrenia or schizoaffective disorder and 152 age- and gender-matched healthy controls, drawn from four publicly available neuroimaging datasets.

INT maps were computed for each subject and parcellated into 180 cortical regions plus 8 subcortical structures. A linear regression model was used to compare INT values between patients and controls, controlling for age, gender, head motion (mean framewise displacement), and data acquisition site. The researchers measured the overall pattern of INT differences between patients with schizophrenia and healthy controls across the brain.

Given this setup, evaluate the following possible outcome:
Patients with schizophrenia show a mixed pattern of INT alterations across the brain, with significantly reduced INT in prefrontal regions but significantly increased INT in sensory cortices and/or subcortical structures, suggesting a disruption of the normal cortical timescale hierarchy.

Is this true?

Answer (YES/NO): NO